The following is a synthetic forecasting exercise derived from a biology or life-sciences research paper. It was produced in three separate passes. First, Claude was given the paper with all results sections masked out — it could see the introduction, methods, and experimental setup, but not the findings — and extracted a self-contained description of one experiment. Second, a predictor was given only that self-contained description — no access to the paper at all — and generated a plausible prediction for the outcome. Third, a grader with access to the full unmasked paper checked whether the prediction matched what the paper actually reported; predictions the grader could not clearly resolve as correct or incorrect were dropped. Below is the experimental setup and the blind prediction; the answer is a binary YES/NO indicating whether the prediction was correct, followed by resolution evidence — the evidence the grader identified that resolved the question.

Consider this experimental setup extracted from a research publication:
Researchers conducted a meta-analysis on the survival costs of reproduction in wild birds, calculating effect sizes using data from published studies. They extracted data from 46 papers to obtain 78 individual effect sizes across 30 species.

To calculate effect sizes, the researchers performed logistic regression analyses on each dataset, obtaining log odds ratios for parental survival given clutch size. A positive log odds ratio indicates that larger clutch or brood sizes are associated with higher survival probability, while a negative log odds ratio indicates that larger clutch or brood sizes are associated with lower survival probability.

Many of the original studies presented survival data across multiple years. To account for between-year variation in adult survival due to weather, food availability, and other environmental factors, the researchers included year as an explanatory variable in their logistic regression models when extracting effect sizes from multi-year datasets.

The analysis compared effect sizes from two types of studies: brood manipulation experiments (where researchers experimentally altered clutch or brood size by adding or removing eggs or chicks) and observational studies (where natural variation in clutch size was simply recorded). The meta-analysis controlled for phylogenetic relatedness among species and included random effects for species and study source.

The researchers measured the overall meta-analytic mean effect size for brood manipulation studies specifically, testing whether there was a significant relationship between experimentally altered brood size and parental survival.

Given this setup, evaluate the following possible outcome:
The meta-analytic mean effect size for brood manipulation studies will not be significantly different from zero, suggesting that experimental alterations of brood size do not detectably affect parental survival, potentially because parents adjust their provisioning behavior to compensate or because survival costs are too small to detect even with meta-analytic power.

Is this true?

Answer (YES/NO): YES